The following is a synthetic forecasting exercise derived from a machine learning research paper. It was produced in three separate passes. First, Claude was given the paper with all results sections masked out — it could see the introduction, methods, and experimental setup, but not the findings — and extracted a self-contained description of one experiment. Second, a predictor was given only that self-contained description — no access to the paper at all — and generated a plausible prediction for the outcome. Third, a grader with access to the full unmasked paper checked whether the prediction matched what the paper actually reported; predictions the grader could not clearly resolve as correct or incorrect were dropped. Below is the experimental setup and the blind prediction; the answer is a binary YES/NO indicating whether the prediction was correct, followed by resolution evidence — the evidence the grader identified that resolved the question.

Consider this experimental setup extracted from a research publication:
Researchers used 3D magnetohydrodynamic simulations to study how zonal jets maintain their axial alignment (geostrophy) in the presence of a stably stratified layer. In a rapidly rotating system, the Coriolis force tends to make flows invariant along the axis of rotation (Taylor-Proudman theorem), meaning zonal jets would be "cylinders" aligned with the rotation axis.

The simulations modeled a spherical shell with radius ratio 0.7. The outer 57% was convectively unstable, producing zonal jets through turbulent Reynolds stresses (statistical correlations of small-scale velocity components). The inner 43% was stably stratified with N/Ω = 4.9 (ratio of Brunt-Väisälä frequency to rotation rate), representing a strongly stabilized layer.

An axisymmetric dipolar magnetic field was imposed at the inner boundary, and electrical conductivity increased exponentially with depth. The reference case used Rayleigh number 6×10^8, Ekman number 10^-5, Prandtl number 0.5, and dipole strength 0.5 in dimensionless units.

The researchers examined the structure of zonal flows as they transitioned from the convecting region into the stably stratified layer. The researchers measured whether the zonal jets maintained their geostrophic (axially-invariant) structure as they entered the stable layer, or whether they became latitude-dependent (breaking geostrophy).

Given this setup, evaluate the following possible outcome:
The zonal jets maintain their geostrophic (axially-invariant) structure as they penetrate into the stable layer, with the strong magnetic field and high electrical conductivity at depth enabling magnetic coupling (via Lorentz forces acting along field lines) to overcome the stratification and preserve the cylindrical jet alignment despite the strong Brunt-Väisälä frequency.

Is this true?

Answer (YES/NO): NO